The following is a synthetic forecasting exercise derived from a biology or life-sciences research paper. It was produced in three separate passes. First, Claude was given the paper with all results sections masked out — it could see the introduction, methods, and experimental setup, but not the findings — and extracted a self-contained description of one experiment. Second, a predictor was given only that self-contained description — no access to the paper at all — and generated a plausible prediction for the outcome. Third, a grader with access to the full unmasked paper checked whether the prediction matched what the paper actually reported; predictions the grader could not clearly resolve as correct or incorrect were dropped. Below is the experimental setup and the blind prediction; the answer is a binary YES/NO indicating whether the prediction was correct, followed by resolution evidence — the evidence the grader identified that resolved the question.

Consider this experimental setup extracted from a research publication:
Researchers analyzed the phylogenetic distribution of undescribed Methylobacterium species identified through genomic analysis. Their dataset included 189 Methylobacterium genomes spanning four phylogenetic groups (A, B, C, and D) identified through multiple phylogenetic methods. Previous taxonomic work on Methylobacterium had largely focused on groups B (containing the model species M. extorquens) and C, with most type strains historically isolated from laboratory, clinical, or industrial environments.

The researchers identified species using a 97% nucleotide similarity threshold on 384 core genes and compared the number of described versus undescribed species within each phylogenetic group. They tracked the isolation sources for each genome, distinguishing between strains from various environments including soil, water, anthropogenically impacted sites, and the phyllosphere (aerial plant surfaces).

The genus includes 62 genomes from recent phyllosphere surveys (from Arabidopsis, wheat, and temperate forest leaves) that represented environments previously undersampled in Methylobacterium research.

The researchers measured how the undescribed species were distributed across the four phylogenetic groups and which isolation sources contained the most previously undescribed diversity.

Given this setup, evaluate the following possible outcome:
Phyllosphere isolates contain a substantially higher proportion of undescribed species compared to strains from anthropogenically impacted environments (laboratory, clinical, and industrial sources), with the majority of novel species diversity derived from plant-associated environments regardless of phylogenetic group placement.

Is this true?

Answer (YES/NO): YES